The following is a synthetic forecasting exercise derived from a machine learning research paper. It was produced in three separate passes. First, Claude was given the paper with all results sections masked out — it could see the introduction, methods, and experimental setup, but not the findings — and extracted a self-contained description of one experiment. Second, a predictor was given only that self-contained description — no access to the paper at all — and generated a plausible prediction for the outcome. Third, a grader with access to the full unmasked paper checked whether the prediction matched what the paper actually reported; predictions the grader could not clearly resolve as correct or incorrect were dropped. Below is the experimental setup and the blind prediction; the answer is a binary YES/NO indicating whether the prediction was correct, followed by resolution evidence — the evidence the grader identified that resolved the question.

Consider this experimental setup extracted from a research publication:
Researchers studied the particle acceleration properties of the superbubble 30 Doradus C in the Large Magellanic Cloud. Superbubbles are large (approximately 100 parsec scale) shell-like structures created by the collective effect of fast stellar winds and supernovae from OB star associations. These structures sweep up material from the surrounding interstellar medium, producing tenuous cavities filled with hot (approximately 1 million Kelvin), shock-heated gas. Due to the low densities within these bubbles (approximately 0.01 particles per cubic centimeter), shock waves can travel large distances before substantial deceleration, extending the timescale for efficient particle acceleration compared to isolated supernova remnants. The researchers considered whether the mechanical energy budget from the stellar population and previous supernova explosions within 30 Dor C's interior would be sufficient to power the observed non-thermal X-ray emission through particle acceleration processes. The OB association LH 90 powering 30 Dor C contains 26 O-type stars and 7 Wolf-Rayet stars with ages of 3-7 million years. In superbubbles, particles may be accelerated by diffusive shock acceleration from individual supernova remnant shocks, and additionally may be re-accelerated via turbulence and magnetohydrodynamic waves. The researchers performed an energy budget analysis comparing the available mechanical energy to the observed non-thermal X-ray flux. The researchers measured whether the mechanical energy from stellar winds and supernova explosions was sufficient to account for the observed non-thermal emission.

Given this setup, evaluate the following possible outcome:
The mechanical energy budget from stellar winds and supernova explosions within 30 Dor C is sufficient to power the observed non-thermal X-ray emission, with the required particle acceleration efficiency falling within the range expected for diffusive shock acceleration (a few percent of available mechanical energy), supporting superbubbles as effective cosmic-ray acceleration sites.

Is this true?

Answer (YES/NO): NO